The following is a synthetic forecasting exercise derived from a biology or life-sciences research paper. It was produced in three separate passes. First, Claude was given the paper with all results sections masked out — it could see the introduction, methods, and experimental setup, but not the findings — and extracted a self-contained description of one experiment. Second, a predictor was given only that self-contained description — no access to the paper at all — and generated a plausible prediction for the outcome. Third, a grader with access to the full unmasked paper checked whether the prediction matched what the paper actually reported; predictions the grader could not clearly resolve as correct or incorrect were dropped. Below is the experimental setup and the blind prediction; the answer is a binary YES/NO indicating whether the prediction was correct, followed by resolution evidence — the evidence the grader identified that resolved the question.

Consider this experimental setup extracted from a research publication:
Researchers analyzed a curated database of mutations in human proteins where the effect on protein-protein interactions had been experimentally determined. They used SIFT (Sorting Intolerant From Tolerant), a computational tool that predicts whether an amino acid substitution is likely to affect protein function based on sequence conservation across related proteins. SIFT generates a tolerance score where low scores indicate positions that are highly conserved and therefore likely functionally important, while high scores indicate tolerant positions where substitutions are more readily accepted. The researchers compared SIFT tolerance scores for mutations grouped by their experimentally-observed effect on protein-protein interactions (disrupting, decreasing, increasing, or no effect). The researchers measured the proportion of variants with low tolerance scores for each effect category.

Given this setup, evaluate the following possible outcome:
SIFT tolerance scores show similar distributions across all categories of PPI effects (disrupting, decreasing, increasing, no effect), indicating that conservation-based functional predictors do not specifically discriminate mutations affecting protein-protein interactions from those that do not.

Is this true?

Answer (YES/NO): NO